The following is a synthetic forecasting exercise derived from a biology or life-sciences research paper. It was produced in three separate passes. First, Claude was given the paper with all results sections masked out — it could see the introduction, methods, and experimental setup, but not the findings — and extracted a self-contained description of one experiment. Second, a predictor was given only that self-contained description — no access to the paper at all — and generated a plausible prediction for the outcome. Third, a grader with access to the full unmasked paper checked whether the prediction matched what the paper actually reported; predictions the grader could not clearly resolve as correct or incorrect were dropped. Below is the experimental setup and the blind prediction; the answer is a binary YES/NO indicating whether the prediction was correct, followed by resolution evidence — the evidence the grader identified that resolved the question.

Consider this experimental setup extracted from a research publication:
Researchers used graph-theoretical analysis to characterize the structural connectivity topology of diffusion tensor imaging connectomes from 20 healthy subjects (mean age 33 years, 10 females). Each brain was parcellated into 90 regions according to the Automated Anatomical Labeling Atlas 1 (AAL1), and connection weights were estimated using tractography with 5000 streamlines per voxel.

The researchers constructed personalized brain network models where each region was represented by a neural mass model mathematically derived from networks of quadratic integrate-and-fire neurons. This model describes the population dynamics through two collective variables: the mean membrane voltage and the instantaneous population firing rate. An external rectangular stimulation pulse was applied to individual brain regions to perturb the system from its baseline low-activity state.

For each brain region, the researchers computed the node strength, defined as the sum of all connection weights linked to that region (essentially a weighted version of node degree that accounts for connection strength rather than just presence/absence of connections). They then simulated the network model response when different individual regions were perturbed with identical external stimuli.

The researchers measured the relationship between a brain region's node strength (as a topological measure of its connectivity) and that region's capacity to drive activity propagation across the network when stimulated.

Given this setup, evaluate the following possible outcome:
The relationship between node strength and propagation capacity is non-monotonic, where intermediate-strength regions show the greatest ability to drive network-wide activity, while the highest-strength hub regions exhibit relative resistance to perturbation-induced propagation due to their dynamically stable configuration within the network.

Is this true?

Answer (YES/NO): NO